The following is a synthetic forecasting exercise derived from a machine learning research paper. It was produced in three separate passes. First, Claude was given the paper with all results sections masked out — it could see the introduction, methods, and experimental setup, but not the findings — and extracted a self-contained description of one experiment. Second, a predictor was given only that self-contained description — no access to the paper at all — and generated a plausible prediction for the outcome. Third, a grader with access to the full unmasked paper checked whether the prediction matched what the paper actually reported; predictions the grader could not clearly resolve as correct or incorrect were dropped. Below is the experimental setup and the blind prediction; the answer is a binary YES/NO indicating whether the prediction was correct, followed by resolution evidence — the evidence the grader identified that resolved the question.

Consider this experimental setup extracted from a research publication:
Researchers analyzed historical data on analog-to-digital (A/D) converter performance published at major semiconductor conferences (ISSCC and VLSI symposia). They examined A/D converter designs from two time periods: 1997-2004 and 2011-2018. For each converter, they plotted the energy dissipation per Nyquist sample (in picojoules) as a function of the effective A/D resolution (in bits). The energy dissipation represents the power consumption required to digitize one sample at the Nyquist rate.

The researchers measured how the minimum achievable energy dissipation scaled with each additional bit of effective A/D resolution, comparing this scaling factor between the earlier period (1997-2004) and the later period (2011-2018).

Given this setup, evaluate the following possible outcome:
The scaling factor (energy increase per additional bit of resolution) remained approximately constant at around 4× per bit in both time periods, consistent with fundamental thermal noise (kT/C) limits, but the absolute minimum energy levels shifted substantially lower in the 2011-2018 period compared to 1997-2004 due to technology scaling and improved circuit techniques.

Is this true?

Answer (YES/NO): NO